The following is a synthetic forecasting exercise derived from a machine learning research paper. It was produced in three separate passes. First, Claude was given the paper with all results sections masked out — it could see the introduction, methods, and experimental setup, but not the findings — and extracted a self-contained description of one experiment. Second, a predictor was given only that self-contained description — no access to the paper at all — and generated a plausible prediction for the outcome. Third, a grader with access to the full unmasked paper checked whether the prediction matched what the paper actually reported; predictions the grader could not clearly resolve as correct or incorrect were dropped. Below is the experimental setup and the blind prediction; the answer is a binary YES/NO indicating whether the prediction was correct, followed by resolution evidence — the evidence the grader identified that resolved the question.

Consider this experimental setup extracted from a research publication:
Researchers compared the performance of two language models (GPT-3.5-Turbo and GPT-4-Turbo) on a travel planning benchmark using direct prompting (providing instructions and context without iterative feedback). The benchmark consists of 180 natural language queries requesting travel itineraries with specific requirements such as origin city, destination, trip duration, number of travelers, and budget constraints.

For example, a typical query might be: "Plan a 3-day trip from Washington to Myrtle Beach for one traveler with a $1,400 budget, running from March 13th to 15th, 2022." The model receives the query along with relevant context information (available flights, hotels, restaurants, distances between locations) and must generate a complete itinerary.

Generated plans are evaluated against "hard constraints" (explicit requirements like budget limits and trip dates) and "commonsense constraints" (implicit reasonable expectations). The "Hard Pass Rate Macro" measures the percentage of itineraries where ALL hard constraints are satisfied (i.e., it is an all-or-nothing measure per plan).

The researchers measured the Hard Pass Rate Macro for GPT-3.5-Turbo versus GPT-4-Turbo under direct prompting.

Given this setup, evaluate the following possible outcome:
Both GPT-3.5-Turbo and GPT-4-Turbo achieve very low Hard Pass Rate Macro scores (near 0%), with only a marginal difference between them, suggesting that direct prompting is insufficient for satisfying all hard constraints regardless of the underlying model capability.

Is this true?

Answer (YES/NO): NO